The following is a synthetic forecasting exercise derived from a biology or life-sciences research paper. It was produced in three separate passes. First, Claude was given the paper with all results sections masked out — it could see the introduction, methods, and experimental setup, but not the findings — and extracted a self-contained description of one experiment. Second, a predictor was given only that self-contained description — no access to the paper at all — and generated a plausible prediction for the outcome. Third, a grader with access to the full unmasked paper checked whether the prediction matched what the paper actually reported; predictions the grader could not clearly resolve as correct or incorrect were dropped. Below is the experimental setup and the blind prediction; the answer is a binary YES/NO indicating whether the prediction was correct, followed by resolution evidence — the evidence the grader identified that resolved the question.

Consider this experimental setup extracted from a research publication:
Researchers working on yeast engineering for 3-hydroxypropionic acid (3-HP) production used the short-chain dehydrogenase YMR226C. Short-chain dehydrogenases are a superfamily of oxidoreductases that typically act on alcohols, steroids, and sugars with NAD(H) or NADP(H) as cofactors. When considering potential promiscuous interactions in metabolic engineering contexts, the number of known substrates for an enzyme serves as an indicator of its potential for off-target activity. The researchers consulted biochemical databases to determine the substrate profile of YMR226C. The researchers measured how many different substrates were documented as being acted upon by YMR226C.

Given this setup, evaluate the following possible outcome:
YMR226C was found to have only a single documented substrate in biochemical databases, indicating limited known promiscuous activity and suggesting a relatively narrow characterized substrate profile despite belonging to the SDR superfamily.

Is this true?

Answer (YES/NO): NO